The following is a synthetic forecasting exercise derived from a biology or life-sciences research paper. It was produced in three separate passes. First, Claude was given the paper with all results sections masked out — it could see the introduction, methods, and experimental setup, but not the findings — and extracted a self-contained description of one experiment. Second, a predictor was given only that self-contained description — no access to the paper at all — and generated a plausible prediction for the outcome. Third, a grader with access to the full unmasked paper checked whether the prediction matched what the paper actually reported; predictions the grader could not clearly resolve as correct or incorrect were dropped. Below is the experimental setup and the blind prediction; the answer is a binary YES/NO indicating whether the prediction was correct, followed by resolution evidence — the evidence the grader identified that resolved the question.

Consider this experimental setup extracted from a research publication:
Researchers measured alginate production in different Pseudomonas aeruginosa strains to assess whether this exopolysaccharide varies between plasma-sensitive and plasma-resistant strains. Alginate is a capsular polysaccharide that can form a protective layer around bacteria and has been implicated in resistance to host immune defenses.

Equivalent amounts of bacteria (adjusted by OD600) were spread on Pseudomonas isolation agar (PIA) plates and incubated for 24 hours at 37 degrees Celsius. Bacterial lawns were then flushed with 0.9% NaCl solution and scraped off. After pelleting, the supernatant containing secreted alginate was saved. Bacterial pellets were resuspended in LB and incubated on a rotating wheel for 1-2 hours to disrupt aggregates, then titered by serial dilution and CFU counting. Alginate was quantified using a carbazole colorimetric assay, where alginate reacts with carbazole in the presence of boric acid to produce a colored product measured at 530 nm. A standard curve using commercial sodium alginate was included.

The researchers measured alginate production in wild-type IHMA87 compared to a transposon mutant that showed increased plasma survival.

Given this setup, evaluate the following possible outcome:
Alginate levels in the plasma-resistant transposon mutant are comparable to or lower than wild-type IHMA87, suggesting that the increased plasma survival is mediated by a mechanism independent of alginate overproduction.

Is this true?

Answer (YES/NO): NO